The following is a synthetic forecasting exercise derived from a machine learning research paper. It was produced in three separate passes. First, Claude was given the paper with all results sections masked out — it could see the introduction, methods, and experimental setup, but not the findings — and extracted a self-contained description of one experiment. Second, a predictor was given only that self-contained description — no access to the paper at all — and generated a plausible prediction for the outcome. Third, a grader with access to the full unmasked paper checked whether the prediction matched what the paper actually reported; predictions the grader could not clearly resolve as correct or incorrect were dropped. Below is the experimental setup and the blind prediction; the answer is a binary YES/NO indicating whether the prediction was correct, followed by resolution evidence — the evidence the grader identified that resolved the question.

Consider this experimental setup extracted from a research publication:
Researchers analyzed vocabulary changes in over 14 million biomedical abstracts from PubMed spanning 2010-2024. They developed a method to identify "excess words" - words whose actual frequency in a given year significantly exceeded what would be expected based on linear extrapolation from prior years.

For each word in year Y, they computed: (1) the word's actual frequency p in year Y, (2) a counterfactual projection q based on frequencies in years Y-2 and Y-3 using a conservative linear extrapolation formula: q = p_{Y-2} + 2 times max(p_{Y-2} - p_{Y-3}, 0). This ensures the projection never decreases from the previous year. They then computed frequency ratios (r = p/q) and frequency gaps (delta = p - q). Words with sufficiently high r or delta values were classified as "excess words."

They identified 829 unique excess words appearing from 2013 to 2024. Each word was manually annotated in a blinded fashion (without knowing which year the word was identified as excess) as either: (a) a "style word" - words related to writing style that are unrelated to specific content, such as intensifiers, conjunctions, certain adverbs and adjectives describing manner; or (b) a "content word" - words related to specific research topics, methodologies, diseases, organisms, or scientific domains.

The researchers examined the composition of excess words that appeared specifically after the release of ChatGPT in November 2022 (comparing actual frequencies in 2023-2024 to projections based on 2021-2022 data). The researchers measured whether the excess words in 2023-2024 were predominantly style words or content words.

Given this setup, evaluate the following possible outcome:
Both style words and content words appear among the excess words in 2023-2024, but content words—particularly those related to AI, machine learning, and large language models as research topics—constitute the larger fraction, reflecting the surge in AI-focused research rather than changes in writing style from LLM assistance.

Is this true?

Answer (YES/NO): NO